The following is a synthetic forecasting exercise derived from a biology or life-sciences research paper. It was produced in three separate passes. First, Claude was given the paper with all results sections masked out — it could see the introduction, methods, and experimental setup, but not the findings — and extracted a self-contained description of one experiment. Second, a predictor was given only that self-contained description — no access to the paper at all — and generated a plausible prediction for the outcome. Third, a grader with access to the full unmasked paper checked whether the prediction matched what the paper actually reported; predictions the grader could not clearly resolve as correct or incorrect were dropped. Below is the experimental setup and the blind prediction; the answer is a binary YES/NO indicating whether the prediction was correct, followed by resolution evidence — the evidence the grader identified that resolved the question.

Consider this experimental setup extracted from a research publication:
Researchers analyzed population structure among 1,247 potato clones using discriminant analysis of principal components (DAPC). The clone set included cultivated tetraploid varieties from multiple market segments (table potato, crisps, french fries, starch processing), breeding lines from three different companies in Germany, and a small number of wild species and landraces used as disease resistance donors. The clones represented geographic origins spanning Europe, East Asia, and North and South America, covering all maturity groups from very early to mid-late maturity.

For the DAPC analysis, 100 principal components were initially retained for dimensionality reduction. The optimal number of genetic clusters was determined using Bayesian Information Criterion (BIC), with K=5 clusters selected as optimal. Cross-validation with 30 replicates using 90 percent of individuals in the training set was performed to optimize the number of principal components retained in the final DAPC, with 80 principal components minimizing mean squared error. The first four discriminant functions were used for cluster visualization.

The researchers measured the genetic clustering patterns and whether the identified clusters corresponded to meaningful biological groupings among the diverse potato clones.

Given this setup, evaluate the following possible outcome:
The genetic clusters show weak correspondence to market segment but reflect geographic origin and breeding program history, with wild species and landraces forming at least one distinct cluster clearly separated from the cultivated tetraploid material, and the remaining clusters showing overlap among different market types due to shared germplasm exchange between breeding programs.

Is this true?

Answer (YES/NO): NO